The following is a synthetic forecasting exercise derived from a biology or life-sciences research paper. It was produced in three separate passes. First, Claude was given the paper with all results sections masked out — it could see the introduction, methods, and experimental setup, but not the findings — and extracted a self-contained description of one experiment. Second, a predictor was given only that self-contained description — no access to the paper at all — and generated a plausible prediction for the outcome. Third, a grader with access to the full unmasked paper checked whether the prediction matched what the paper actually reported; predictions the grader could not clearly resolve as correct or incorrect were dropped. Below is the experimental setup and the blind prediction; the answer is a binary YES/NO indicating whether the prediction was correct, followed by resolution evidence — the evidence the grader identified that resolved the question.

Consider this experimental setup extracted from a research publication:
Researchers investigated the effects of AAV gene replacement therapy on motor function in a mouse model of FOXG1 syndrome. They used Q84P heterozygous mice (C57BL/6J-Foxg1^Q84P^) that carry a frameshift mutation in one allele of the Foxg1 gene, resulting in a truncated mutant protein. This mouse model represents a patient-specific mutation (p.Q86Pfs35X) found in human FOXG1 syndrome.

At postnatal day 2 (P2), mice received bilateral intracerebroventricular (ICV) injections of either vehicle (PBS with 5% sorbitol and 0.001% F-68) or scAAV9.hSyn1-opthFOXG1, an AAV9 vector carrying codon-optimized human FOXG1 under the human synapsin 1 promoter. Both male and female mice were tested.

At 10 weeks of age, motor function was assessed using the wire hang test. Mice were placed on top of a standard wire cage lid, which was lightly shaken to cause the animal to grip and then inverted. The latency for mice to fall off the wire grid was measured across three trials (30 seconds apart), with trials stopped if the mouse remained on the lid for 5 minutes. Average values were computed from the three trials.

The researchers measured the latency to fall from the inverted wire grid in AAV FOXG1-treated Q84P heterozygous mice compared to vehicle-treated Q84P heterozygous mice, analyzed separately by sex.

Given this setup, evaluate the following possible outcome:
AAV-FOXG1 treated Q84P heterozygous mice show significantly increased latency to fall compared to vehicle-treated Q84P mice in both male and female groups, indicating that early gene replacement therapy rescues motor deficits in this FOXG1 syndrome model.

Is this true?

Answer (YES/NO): NO